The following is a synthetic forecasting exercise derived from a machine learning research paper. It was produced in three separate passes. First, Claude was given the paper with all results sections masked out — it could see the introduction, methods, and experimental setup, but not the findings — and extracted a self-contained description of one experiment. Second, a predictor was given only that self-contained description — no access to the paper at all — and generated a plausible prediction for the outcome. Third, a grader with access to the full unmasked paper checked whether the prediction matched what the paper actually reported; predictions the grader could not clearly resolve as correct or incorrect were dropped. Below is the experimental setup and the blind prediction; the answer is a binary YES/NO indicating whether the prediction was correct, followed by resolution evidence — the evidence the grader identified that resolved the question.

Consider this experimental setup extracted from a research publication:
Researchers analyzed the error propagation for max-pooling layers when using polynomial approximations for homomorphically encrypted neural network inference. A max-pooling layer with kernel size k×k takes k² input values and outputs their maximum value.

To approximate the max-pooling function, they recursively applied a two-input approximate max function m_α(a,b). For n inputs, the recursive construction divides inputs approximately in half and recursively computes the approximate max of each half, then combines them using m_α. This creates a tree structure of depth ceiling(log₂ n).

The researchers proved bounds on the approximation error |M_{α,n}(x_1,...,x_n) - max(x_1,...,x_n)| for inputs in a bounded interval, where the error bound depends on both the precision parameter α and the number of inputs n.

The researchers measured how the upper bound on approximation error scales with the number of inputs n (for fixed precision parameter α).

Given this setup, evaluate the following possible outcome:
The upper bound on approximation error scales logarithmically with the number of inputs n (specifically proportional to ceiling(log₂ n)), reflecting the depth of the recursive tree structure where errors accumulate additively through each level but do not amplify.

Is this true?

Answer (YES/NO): YES